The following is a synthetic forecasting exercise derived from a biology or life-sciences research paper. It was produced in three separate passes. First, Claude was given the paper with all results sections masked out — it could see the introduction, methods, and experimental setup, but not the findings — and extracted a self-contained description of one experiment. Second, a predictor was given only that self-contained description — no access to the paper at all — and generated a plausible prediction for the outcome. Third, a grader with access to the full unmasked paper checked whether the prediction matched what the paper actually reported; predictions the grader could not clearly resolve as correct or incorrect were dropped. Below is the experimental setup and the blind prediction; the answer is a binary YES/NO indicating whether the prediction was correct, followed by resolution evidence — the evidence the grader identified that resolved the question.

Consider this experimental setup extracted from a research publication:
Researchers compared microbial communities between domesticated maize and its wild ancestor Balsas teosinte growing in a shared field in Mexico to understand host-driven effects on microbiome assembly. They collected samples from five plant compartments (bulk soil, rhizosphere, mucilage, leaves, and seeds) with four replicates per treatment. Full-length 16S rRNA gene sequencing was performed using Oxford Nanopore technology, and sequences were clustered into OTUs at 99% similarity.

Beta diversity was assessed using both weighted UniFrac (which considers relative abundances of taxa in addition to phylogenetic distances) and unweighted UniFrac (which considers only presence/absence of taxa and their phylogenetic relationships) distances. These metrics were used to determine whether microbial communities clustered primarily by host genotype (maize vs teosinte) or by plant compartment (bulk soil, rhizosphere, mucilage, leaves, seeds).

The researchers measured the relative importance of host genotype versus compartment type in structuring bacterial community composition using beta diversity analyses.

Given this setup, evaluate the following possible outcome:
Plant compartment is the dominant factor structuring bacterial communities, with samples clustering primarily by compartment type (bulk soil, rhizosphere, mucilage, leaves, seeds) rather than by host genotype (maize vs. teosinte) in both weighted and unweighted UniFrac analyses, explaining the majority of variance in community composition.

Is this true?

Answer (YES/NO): NO